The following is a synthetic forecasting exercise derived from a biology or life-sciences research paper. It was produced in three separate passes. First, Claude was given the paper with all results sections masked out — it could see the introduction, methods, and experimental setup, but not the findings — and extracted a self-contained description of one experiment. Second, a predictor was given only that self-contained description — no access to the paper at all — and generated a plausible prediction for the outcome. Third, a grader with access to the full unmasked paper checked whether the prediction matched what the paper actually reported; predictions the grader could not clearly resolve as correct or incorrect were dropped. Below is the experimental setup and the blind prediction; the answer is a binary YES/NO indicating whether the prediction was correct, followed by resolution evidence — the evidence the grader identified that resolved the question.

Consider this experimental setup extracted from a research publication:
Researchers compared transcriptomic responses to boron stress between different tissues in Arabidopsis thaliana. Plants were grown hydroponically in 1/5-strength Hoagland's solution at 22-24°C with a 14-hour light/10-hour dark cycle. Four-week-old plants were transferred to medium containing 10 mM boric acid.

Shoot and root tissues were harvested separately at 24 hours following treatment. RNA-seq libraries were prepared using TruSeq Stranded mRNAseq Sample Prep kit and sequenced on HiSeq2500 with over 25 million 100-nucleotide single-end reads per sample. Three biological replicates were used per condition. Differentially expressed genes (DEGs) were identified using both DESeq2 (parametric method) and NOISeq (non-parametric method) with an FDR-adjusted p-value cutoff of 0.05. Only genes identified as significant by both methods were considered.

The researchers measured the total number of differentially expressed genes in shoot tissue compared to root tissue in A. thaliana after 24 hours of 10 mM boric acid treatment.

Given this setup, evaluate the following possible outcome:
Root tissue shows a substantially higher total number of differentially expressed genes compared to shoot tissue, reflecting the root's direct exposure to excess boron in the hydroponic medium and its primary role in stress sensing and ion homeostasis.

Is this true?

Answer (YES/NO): NO